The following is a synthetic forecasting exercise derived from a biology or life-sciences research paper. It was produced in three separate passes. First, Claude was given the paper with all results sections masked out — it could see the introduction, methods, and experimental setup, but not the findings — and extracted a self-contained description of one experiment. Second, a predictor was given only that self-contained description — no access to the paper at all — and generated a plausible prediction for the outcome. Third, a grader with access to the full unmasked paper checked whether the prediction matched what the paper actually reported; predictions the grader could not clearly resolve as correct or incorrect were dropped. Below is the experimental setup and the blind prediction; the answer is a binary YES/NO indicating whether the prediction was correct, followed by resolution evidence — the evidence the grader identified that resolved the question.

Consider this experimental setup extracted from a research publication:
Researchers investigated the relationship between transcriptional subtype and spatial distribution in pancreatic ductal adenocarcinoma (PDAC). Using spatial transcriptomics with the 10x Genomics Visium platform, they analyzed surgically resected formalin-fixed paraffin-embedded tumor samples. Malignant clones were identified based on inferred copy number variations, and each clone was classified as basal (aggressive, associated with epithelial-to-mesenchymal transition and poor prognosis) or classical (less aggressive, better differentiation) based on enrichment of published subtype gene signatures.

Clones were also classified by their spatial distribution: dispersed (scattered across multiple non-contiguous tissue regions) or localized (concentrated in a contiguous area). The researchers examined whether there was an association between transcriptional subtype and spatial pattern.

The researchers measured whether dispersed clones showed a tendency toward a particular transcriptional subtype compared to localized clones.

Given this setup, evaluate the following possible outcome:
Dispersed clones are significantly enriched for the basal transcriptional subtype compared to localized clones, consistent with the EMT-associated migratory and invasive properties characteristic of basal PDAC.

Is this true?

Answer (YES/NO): NO